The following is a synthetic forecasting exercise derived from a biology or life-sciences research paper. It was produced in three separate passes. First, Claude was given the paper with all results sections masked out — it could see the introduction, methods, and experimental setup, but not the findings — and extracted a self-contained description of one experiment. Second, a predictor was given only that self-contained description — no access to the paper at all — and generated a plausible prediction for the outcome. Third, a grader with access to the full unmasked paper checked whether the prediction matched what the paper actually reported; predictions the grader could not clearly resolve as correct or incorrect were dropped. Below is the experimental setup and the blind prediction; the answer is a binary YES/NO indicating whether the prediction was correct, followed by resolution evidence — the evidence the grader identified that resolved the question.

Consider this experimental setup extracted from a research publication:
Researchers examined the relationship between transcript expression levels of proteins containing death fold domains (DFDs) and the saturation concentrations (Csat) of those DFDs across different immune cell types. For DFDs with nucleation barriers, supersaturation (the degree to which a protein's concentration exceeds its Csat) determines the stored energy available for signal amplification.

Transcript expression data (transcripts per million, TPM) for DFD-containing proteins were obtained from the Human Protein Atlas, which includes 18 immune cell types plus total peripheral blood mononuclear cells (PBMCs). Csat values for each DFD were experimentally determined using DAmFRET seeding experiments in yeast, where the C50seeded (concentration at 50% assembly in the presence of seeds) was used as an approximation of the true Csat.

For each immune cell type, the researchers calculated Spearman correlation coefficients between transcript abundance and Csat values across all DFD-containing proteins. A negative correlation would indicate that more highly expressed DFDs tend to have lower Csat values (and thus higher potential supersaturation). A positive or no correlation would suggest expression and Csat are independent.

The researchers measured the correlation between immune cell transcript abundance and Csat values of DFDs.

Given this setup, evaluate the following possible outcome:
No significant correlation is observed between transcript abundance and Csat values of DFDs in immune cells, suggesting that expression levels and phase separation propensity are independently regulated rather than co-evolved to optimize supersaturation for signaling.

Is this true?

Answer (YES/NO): NO